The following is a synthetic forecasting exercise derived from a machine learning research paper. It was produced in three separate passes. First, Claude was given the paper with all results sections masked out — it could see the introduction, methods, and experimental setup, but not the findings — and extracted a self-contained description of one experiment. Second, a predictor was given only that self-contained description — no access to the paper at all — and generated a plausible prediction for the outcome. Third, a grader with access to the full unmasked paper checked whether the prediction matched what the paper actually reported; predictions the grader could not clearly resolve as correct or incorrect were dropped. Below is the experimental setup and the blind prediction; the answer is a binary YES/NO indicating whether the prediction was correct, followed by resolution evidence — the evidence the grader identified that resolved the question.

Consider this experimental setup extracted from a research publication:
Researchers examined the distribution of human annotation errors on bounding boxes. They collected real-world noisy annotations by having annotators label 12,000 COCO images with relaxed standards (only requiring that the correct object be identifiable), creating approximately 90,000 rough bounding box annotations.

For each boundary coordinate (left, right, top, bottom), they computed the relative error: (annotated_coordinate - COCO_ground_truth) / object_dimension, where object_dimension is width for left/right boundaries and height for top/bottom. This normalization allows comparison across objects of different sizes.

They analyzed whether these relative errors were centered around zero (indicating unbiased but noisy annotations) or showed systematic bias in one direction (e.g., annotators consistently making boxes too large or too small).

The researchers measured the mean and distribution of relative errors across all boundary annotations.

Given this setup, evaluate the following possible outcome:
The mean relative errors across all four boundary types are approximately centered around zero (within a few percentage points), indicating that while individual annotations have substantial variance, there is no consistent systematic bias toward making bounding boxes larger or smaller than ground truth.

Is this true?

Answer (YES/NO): YES